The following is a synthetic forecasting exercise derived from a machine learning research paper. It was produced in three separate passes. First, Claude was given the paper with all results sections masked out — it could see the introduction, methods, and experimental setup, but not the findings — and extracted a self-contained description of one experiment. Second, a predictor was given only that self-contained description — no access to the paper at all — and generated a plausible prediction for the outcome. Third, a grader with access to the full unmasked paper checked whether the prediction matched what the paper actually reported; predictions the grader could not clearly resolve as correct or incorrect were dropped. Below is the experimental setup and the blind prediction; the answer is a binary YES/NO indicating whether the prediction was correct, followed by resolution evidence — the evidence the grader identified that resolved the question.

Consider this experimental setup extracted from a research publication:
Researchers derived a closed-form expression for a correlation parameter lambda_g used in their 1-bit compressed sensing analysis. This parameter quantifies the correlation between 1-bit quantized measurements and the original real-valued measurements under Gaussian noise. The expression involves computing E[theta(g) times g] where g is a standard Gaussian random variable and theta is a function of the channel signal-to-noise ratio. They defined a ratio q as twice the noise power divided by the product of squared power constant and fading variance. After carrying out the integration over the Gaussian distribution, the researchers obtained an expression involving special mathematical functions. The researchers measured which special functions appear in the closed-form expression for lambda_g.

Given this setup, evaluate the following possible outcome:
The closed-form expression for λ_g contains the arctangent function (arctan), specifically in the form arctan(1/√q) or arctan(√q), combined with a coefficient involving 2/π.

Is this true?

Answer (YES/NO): NO